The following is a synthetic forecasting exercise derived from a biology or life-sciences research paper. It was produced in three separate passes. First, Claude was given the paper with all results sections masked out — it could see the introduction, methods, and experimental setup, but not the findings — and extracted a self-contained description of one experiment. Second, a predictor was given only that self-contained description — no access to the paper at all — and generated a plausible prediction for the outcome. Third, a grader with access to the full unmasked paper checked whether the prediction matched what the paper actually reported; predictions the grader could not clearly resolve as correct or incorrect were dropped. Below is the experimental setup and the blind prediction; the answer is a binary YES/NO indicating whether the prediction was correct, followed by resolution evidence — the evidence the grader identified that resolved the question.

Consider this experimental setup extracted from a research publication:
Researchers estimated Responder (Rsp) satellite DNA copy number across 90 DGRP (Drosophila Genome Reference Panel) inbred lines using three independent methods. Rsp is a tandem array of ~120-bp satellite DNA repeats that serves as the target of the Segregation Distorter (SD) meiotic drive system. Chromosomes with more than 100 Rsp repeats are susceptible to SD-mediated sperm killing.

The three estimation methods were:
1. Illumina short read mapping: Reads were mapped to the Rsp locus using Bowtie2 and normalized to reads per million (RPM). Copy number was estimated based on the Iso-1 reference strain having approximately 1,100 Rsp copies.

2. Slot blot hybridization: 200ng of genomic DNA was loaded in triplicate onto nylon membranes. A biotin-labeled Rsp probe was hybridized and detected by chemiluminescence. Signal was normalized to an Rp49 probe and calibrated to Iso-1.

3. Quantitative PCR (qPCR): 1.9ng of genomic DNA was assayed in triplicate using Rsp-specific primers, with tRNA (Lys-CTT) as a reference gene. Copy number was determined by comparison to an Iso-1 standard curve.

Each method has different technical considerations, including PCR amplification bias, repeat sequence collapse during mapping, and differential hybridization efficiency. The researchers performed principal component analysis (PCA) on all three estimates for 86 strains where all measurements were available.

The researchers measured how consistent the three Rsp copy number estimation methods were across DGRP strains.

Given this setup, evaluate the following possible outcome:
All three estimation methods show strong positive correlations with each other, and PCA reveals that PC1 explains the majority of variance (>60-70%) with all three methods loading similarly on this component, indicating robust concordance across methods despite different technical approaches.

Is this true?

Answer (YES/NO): YES